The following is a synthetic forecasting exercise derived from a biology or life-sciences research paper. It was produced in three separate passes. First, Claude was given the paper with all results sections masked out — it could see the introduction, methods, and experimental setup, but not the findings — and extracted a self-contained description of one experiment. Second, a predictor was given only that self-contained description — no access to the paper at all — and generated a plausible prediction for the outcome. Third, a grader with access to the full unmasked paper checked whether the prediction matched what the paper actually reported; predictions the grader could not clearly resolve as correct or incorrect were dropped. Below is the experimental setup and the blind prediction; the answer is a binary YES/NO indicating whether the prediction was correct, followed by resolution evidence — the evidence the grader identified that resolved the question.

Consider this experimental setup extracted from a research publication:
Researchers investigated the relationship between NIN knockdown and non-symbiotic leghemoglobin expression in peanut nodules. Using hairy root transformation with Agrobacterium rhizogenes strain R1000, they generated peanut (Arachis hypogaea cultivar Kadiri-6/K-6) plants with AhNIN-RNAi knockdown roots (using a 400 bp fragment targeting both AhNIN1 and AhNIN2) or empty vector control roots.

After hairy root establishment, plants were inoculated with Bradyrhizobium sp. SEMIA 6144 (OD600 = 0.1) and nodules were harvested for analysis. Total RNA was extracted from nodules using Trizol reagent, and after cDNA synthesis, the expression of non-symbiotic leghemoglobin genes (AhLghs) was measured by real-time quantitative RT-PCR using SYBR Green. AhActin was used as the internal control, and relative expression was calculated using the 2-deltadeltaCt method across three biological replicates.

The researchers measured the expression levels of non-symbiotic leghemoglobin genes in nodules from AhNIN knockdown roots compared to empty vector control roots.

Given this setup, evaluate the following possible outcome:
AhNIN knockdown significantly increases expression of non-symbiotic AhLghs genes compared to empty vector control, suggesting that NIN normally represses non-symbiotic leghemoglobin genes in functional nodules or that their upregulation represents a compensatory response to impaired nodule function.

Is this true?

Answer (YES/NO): NO